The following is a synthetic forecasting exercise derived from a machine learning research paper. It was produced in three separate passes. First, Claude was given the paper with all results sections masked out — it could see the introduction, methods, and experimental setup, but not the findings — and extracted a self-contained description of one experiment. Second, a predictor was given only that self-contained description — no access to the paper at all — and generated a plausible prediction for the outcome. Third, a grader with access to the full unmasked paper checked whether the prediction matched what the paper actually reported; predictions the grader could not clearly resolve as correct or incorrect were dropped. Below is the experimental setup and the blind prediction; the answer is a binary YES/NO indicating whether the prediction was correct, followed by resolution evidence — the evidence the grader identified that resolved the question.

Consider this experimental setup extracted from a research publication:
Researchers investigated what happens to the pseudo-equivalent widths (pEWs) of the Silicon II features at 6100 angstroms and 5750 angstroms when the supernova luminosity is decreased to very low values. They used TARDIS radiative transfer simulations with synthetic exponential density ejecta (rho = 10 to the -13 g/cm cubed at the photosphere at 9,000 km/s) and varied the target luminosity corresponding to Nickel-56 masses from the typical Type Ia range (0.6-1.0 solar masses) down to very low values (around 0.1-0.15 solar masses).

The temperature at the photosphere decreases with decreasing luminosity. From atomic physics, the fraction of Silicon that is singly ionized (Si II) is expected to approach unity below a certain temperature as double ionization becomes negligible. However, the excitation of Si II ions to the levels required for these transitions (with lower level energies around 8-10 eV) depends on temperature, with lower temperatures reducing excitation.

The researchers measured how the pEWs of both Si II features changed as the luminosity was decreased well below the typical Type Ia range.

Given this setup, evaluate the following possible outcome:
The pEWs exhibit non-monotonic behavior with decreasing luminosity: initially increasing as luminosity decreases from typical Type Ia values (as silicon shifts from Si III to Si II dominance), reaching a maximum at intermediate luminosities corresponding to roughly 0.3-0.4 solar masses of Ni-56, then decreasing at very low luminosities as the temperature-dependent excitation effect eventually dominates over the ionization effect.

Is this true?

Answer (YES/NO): NO